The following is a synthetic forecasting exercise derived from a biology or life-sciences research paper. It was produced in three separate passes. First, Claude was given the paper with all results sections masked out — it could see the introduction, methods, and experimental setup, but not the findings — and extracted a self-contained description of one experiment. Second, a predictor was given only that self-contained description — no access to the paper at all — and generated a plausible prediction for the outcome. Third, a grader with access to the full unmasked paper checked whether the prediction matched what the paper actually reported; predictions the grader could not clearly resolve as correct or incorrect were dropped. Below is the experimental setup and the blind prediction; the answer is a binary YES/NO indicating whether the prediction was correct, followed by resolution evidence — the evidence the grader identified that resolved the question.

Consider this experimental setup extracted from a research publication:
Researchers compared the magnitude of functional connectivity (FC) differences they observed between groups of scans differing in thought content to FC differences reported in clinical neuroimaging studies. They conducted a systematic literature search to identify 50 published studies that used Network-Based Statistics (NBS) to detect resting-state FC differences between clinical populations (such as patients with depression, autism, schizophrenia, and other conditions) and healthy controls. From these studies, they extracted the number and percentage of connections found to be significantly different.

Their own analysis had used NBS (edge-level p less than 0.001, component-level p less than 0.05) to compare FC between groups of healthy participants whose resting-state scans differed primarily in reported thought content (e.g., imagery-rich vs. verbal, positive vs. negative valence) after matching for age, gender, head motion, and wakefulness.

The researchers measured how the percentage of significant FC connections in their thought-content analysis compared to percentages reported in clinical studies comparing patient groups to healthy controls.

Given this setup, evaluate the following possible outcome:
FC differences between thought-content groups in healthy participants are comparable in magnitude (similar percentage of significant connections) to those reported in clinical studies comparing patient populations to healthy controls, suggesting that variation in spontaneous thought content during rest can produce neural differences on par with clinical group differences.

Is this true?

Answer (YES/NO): YES